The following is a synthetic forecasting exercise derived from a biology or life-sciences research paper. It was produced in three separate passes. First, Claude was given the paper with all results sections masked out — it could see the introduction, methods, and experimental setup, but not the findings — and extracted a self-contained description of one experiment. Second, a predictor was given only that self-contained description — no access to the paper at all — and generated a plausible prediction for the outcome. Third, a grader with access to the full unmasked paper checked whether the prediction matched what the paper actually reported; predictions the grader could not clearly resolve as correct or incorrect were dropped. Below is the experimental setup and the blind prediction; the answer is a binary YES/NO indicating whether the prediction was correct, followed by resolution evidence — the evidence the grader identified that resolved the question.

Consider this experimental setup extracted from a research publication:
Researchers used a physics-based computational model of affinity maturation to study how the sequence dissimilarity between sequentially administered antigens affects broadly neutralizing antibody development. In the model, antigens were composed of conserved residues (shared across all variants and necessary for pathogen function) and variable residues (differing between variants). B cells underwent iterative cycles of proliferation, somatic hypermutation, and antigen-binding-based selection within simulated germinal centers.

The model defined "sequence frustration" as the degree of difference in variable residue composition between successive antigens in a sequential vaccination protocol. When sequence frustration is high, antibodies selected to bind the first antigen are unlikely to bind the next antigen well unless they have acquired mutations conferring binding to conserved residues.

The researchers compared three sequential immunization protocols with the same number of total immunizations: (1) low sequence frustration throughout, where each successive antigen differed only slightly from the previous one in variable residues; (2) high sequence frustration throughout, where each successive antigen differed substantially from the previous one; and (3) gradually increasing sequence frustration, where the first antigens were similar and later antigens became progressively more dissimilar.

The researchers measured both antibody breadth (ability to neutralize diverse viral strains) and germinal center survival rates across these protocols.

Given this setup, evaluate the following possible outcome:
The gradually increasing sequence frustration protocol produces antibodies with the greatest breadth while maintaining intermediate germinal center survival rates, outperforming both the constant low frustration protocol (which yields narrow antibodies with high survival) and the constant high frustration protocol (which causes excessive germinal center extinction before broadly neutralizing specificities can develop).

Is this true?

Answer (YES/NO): YES